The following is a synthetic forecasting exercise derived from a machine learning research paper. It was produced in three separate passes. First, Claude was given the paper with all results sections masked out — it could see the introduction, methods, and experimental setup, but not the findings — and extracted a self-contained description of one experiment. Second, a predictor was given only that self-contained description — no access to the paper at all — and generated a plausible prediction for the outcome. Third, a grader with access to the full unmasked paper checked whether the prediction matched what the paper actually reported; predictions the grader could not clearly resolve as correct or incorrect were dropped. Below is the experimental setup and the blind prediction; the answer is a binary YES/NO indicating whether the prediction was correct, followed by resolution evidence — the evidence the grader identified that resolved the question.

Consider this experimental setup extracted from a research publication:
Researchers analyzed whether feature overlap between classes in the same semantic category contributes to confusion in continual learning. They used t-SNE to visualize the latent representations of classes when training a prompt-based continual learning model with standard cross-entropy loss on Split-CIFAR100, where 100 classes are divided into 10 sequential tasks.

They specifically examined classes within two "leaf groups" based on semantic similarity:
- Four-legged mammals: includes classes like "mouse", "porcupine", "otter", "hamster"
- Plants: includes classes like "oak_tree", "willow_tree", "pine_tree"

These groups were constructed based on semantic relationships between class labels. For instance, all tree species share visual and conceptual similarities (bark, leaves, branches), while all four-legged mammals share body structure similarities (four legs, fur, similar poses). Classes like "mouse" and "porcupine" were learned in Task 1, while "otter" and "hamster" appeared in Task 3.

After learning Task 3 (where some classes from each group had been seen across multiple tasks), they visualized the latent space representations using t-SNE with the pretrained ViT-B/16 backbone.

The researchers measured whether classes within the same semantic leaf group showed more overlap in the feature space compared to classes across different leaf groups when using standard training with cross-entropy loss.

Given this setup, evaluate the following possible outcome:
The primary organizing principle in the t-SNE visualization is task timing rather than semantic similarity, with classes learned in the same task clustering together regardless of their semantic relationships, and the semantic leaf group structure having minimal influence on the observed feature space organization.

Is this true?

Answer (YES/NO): NO